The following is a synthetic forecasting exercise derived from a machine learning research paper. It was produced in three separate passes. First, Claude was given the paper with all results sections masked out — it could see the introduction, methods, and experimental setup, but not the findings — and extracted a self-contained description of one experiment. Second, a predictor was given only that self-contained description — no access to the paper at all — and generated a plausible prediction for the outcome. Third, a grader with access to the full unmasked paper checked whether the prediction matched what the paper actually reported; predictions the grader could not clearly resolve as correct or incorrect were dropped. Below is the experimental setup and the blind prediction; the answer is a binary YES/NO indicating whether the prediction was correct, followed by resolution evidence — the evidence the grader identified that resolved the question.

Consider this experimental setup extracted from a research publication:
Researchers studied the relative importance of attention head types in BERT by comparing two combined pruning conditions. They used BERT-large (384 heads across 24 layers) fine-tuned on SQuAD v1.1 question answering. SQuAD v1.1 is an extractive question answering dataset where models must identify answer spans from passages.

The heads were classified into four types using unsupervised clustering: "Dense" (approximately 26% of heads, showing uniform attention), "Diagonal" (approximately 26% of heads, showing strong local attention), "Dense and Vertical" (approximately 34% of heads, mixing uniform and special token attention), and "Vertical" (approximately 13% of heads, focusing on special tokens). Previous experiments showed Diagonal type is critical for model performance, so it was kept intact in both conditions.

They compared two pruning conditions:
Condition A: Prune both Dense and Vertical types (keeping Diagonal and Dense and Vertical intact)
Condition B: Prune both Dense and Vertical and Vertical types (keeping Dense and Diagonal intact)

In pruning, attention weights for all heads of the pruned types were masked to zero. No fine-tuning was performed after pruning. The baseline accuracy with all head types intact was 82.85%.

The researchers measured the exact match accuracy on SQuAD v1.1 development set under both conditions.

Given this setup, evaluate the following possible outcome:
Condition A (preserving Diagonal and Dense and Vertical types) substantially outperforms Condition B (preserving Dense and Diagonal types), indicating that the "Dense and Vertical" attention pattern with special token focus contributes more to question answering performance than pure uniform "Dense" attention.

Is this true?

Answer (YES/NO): YES